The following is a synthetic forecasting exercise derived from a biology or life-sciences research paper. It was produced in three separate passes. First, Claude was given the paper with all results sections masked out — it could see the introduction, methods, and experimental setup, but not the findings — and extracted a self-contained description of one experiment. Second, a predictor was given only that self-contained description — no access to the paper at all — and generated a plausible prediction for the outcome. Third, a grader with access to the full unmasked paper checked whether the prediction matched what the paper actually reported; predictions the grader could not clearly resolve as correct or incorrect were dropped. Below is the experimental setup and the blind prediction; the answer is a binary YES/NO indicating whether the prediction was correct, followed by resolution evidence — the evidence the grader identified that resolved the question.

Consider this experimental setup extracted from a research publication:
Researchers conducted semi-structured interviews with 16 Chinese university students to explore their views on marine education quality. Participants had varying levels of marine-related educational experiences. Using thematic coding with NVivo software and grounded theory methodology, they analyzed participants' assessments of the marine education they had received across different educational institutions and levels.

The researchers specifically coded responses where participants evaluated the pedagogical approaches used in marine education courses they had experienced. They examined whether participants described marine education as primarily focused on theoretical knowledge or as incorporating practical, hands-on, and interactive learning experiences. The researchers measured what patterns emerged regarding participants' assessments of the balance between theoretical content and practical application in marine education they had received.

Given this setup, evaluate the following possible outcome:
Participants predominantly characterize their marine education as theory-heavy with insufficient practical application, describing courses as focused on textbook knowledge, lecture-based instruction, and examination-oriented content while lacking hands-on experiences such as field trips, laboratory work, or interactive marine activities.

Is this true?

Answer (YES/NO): YES